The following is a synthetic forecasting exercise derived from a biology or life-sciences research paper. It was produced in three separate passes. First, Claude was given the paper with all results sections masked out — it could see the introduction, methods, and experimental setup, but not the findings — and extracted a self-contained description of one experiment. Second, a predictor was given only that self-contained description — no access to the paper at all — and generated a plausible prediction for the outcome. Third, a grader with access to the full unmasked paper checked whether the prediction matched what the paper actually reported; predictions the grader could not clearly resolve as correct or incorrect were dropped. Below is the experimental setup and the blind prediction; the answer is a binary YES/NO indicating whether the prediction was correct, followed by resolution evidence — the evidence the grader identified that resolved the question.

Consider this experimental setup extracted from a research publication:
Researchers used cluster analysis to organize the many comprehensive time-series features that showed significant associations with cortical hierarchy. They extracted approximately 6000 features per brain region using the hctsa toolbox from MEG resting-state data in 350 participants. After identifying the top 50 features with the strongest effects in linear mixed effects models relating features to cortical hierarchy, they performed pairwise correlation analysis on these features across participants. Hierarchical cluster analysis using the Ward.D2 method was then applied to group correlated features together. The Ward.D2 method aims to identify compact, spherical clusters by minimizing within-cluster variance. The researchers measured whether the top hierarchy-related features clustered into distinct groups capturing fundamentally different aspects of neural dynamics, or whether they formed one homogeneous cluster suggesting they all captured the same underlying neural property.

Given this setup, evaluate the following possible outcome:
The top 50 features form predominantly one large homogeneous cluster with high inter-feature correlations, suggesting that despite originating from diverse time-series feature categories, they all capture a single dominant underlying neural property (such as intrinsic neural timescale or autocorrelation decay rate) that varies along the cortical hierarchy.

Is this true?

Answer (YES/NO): NO